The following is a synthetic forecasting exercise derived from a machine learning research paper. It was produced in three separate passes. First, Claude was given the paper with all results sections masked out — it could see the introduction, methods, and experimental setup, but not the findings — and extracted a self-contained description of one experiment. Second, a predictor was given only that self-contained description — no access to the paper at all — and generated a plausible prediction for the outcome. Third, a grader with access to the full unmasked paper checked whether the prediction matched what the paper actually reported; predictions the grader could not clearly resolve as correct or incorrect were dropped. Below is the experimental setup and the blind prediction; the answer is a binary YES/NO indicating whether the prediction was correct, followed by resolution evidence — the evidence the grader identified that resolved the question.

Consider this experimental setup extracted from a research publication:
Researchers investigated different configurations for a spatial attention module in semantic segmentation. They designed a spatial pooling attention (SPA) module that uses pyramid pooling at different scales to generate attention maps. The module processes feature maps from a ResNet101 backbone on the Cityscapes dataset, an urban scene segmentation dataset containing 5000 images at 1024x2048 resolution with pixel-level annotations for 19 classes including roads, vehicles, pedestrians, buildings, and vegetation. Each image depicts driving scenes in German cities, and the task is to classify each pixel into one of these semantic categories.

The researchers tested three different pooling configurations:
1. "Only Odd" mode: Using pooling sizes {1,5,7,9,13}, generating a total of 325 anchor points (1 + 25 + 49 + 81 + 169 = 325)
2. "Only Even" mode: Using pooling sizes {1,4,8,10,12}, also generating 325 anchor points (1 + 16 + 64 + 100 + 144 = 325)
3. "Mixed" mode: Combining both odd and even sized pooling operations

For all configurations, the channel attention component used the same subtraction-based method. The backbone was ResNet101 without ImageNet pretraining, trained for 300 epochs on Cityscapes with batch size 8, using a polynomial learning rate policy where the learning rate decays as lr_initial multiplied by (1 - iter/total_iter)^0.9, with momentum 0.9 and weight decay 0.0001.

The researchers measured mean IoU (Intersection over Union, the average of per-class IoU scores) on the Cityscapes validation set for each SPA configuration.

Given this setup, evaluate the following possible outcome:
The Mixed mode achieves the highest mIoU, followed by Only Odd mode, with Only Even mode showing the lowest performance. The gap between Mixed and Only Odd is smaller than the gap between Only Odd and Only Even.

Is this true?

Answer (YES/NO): YES